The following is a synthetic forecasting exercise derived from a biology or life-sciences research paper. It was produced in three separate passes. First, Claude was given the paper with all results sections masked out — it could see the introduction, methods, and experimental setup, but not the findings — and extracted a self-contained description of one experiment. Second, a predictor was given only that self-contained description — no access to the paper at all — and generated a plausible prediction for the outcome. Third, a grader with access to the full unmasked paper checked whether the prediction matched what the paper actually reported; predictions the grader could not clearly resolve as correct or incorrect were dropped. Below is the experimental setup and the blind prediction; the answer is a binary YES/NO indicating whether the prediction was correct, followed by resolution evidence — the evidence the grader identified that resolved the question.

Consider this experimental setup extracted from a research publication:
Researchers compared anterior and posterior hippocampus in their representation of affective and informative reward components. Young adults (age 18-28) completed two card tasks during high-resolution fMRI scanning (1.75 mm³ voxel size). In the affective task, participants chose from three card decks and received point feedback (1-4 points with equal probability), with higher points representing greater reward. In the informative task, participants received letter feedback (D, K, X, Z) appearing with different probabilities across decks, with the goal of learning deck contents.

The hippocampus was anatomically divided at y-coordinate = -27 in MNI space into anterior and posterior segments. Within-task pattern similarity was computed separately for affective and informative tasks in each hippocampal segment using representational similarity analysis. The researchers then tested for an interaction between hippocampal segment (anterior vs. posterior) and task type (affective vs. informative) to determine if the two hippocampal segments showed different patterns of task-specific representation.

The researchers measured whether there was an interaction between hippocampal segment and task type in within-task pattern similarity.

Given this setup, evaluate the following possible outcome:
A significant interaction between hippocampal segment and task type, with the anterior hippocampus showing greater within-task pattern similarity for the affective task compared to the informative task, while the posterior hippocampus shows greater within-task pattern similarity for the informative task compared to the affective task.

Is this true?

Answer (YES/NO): NO